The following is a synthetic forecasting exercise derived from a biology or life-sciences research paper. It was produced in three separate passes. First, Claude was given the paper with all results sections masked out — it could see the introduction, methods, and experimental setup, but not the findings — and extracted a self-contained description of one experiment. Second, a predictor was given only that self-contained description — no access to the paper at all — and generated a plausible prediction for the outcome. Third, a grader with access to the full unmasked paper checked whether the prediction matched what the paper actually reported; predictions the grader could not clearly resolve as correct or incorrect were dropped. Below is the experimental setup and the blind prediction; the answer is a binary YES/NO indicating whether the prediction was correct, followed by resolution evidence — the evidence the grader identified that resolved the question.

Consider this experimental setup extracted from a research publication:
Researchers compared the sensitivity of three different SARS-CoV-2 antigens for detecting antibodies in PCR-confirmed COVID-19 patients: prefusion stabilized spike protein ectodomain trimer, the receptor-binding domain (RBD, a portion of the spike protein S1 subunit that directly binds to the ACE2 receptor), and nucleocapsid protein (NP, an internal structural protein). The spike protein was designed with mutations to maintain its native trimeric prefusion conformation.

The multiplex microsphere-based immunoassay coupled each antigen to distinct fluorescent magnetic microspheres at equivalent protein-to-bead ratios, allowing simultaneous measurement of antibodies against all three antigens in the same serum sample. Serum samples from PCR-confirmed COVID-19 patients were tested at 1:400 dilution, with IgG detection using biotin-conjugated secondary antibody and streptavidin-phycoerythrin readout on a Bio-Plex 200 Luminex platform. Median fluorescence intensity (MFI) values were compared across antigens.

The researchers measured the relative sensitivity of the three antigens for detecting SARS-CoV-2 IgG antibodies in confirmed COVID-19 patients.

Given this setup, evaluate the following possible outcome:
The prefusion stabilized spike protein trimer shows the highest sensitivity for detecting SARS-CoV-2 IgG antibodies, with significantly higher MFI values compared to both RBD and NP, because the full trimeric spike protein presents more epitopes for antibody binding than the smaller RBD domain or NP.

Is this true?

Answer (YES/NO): NO